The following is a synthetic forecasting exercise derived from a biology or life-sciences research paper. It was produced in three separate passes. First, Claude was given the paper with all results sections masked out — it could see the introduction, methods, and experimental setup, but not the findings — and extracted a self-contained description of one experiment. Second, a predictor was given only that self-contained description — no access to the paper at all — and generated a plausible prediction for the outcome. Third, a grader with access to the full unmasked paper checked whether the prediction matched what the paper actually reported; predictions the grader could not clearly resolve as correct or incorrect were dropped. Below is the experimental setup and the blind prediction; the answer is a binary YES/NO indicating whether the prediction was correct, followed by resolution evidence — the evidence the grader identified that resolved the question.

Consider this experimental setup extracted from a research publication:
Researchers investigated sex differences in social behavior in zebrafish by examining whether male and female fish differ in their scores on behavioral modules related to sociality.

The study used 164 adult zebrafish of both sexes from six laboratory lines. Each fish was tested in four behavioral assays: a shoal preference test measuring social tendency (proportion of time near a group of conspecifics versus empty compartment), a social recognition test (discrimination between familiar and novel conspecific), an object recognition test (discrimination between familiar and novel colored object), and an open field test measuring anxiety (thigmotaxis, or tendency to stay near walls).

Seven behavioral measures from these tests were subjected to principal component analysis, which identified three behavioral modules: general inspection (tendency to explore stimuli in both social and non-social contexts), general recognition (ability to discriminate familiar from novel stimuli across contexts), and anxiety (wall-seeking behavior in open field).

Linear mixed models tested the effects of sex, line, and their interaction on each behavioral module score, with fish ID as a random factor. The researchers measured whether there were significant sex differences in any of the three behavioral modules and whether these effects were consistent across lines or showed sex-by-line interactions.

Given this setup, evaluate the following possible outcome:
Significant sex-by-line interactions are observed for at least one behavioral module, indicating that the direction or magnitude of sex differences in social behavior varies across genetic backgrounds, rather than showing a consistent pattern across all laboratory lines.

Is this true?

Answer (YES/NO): NO